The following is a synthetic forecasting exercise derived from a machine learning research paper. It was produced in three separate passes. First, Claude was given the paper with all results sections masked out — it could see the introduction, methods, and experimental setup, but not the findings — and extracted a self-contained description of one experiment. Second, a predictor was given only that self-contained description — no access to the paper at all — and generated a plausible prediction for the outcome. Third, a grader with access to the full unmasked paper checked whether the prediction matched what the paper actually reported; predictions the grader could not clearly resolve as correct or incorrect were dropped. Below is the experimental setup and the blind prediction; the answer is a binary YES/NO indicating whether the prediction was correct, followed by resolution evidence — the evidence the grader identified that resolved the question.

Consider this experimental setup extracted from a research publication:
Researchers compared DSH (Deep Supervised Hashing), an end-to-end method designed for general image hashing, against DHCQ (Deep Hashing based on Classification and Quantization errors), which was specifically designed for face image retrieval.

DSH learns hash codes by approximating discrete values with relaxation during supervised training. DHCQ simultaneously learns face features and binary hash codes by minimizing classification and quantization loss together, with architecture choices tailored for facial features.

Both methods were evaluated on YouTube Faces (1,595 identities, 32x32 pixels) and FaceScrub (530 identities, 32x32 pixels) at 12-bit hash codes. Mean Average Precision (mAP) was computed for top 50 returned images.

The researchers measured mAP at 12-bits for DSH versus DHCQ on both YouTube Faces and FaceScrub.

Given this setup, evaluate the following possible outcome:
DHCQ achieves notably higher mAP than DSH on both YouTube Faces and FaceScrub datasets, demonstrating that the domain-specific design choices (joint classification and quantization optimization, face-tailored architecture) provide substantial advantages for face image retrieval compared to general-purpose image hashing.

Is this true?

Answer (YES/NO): NO